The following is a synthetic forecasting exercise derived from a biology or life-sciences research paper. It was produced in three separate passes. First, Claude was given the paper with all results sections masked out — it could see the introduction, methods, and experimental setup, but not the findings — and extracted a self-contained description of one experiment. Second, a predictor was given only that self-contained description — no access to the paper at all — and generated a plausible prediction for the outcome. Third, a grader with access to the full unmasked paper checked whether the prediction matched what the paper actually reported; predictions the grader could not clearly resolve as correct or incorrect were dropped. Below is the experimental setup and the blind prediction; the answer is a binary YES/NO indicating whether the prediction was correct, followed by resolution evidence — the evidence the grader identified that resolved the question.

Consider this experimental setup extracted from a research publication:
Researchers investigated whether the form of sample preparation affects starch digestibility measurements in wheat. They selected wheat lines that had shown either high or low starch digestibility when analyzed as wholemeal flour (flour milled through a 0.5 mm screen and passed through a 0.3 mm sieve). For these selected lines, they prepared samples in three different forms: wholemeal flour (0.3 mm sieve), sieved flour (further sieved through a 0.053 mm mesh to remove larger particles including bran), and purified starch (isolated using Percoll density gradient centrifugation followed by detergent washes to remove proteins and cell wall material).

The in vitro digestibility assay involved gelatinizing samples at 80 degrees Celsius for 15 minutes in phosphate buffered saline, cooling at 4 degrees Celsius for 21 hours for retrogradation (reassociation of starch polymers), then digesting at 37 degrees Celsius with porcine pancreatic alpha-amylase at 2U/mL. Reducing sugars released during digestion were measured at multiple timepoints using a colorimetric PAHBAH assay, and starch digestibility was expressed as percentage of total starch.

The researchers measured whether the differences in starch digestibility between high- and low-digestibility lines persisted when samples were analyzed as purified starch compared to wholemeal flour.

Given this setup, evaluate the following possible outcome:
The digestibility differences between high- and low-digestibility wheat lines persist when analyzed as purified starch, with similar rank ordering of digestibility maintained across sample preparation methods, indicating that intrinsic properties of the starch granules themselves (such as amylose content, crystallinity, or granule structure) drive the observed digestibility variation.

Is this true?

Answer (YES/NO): NO